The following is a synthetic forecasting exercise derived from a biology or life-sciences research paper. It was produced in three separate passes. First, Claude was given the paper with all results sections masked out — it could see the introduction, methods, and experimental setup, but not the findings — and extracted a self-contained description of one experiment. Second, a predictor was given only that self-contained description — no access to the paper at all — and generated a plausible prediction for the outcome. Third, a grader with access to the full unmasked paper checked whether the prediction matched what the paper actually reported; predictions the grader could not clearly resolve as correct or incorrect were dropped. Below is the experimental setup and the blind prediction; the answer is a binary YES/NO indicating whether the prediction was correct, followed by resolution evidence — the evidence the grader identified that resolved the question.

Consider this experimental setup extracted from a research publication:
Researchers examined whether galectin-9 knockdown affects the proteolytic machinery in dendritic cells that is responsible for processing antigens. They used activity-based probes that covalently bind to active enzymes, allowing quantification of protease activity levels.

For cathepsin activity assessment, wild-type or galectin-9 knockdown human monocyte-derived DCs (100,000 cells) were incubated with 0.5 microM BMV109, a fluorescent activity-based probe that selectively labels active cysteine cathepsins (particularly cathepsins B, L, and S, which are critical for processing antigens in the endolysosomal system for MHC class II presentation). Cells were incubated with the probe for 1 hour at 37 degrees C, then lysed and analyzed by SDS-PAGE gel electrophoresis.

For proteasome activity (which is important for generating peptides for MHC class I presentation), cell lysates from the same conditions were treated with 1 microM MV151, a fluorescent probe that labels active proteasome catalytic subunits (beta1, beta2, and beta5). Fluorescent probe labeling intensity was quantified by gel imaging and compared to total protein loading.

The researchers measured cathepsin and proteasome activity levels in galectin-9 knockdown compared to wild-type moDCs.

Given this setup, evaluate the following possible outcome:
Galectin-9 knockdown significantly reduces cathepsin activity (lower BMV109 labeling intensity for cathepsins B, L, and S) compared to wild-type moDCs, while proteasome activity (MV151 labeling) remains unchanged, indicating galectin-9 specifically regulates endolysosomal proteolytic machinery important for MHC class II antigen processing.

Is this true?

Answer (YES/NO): NO